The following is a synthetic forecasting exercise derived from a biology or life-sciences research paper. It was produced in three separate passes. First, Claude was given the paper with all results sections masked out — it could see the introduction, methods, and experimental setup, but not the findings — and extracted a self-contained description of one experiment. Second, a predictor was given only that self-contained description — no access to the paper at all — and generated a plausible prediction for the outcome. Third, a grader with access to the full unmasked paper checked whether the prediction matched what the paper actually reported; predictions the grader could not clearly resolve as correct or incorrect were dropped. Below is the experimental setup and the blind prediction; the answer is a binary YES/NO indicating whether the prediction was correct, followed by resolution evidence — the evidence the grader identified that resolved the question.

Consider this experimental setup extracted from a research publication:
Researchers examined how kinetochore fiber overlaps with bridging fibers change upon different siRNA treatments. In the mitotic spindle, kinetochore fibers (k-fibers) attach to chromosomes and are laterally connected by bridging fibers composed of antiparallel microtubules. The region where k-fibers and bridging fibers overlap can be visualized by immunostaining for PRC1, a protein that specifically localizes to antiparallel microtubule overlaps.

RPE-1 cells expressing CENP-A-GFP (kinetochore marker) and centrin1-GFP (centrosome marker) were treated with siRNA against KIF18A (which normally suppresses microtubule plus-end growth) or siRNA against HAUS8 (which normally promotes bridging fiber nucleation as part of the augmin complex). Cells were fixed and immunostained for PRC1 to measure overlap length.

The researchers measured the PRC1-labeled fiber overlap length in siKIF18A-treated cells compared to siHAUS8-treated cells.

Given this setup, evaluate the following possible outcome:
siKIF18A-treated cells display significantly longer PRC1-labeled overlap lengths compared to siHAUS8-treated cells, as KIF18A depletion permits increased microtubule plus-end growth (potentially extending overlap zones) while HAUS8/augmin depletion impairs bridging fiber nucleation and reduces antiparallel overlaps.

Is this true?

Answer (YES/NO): YES